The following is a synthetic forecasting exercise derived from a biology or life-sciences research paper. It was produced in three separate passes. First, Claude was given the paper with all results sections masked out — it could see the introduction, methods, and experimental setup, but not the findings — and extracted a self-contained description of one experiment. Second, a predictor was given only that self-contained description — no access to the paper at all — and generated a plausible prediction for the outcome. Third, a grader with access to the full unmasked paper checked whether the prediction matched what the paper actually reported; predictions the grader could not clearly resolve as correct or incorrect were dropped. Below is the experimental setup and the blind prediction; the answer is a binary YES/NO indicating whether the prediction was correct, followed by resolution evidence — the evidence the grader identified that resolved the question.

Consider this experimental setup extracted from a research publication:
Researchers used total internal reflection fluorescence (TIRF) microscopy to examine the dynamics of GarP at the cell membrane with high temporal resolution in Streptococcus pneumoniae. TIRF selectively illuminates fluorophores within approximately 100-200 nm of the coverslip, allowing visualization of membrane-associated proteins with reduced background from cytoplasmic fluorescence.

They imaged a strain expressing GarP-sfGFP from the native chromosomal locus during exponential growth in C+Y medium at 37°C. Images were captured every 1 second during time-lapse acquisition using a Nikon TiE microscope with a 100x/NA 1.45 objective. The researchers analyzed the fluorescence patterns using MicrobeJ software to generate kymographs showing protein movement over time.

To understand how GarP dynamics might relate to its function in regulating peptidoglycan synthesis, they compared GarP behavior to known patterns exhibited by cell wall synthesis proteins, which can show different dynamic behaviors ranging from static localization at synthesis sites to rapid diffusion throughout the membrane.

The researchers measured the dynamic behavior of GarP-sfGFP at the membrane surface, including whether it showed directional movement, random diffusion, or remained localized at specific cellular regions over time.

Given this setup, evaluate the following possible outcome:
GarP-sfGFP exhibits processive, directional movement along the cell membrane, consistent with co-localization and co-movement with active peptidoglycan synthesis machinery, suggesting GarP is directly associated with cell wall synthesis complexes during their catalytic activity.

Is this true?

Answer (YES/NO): NO